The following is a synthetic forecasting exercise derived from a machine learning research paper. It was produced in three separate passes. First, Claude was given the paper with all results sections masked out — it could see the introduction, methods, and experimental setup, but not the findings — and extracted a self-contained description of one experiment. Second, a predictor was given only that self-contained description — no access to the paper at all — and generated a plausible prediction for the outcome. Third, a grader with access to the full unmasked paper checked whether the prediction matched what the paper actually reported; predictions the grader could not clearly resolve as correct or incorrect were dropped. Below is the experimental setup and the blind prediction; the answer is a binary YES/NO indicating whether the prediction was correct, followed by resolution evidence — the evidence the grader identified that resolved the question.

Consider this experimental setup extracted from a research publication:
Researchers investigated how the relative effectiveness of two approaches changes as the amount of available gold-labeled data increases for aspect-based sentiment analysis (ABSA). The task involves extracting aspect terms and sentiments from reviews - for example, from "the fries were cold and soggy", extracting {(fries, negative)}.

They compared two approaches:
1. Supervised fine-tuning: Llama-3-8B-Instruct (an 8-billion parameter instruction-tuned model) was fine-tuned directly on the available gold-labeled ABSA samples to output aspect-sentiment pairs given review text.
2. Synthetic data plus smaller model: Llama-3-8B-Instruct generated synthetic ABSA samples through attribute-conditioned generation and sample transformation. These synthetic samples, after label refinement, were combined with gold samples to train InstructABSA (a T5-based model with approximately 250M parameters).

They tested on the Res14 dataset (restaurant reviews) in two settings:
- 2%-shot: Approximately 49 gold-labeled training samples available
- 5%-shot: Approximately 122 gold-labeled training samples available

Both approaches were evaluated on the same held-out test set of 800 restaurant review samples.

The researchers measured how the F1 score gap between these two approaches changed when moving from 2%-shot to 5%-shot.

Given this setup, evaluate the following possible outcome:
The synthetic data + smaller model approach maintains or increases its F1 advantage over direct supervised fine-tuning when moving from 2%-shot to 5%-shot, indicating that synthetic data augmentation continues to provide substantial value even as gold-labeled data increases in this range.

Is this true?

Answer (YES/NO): NO